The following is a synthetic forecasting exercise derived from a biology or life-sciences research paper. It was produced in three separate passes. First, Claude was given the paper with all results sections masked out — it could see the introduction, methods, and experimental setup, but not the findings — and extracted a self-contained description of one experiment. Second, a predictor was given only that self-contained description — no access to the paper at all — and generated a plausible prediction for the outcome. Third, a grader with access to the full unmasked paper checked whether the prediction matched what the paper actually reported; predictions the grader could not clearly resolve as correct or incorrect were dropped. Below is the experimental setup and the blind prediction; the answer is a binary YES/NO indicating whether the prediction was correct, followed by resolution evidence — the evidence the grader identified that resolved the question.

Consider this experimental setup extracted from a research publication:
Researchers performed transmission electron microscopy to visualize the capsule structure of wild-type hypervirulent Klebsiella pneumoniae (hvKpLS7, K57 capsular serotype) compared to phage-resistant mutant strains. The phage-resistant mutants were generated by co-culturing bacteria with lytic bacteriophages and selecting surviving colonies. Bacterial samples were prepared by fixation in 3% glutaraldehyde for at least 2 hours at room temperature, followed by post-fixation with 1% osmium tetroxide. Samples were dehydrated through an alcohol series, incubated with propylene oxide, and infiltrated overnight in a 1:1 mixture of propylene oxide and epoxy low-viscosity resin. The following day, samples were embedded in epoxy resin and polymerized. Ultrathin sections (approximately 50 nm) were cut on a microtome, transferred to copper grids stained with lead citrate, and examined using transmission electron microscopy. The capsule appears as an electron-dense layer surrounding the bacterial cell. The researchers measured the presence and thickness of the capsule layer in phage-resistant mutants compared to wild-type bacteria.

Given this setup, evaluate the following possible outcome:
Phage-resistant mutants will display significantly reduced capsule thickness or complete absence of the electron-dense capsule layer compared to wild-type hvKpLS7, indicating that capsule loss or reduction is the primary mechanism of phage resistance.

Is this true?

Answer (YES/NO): YES